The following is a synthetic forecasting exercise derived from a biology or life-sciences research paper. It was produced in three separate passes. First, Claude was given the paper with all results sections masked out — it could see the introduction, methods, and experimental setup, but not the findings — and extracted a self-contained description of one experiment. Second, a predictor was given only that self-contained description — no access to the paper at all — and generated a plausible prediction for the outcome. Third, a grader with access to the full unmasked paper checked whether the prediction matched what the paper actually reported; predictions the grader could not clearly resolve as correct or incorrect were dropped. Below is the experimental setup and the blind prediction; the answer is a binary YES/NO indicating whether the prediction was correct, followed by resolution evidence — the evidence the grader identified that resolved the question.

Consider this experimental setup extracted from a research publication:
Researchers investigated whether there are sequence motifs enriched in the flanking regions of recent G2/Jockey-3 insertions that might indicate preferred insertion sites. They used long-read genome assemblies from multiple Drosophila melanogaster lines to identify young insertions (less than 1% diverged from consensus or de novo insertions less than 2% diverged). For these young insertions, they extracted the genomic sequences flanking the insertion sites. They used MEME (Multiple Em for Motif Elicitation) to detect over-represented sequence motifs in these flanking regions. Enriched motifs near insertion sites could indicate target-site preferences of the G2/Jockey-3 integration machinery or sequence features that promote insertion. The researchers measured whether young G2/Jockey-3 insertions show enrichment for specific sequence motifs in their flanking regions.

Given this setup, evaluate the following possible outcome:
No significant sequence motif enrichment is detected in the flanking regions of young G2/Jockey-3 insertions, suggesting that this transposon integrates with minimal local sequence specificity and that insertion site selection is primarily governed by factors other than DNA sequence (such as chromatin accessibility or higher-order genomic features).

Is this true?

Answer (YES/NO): NO